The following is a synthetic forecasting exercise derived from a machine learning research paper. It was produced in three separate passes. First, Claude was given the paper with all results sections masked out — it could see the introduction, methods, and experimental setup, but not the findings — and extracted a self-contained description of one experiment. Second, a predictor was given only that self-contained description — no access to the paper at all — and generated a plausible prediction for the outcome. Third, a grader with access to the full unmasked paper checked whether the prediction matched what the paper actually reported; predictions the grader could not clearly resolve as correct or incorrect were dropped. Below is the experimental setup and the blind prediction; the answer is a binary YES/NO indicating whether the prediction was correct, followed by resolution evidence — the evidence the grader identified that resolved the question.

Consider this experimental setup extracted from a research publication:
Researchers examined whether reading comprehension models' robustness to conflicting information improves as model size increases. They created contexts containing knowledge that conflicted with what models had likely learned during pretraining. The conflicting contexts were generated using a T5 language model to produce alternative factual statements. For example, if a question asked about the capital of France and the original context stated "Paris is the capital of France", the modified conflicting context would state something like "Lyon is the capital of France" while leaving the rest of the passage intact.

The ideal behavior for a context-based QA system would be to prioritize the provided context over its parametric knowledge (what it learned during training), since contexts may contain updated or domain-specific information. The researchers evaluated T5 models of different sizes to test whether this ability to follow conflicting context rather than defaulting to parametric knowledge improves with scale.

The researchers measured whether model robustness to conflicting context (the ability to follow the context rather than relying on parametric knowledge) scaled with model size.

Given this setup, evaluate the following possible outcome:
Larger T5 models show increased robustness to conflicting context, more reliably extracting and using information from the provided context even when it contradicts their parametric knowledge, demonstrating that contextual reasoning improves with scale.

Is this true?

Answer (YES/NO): NO